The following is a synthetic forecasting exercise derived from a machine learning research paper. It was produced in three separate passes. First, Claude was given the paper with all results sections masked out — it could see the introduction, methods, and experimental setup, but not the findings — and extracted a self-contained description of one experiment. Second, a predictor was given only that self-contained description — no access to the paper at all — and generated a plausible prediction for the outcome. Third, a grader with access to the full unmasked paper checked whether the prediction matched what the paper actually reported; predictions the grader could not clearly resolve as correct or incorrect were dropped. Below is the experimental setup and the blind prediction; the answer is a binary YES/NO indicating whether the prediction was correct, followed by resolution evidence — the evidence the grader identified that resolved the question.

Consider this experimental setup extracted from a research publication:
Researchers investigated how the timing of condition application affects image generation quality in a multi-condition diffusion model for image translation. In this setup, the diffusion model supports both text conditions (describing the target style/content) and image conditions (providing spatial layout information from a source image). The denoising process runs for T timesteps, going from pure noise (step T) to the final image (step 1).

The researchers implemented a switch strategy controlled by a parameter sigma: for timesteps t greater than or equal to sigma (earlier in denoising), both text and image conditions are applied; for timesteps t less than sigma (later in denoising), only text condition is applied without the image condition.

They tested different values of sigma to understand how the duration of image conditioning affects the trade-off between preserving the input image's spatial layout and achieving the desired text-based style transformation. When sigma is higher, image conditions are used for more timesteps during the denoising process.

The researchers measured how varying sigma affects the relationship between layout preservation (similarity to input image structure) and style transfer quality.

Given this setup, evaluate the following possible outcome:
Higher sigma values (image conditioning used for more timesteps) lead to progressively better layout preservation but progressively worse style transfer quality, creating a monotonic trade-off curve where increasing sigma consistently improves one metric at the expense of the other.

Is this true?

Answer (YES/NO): NO